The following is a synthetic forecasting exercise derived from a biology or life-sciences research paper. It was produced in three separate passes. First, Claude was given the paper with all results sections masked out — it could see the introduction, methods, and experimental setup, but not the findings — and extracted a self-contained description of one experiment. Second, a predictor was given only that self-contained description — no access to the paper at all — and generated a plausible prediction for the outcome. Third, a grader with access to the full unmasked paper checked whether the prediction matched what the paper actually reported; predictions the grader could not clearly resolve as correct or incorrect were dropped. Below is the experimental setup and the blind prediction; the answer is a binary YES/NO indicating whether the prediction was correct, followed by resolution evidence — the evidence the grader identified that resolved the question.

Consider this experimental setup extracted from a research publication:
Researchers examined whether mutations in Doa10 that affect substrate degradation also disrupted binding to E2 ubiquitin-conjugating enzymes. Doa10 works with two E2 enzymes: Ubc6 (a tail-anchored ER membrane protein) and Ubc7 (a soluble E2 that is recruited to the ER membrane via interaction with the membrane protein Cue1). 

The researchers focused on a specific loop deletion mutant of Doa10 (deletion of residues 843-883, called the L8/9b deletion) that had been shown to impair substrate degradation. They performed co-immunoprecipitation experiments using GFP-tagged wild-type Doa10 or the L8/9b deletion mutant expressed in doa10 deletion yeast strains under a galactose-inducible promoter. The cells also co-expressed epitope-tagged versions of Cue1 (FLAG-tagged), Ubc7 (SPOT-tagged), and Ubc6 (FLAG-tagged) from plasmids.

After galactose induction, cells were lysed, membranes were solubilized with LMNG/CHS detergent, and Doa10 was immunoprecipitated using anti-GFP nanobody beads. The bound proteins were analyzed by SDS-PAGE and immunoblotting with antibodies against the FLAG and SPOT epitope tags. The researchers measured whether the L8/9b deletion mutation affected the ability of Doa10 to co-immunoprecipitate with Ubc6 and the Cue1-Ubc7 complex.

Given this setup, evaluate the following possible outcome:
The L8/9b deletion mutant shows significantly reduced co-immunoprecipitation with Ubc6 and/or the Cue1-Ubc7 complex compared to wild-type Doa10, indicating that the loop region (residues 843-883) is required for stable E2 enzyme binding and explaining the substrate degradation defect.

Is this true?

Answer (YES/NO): YES